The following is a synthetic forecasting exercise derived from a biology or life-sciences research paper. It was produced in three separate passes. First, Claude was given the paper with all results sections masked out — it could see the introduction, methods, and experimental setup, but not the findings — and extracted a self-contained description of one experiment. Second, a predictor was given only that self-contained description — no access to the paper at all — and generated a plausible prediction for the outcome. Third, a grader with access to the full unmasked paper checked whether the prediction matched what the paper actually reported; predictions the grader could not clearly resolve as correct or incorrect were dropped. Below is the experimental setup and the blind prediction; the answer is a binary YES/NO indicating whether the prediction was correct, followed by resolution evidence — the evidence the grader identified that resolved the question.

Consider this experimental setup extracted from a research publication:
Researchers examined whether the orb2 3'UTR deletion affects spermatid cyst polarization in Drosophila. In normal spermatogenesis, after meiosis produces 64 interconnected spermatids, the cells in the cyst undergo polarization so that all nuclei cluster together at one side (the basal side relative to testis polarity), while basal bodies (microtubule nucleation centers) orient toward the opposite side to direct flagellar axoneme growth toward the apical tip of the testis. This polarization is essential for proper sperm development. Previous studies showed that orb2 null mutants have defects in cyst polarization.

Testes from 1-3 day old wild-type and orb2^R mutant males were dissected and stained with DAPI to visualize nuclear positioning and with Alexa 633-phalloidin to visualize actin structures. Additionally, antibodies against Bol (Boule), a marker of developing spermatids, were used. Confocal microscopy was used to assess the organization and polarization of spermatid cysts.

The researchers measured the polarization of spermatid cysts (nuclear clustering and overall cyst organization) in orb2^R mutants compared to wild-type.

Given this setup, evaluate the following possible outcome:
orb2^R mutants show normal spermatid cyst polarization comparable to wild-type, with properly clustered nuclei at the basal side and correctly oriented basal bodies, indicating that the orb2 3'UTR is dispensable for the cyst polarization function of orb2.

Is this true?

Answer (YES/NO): NO